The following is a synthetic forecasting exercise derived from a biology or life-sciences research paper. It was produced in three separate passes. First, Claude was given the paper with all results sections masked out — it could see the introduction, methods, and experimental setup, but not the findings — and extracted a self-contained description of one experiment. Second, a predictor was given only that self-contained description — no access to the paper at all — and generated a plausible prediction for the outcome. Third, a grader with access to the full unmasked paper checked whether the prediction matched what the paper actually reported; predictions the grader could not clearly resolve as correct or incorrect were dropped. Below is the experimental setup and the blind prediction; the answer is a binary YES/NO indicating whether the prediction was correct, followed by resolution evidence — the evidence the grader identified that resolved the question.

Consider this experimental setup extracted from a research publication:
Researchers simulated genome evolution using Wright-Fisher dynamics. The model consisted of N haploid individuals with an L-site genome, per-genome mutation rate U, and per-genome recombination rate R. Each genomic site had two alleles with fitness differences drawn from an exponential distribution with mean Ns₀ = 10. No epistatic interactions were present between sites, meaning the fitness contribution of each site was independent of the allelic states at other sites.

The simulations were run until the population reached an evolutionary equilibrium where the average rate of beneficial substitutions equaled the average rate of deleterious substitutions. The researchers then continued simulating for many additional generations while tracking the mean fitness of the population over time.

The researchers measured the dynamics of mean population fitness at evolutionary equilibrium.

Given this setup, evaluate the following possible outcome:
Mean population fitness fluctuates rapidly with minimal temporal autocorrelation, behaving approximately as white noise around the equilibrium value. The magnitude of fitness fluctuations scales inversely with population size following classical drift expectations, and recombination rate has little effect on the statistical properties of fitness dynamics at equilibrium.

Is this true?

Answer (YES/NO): NO